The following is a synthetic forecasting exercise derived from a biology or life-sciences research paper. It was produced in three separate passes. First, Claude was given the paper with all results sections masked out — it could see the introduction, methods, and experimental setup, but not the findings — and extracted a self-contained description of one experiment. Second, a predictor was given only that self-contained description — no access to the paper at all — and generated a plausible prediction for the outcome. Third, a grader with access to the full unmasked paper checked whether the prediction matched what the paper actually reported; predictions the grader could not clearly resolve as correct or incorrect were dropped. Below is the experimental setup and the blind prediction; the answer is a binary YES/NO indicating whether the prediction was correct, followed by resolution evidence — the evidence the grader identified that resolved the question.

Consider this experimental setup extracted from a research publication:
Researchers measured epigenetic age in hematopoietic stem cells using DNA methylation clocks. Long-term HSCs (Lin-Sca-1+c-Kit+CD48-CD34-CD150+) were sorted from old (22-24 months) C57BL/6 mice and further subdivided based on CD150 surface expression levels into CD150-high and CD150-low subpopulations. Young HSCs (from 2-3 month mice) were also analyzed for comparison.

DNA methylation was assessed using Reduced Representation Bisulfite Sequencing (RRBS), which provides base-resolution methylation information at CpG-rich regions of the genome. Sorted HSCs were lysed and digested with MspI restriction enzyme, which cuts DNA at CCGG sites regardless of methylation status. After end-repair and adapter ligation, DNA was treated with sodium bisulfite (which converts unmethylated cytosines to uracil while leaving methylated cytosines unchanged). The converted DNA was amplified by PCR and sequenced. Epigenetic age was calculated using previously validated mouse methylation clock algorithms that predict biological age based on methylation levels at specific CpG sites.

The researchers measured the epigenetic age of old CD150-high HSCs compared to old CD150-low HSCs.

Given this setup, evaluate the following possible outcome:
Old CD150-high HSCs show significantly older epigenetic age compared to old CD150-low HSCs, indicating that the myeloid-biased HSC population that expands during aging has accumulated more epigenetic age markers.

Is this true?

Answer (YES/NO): YES